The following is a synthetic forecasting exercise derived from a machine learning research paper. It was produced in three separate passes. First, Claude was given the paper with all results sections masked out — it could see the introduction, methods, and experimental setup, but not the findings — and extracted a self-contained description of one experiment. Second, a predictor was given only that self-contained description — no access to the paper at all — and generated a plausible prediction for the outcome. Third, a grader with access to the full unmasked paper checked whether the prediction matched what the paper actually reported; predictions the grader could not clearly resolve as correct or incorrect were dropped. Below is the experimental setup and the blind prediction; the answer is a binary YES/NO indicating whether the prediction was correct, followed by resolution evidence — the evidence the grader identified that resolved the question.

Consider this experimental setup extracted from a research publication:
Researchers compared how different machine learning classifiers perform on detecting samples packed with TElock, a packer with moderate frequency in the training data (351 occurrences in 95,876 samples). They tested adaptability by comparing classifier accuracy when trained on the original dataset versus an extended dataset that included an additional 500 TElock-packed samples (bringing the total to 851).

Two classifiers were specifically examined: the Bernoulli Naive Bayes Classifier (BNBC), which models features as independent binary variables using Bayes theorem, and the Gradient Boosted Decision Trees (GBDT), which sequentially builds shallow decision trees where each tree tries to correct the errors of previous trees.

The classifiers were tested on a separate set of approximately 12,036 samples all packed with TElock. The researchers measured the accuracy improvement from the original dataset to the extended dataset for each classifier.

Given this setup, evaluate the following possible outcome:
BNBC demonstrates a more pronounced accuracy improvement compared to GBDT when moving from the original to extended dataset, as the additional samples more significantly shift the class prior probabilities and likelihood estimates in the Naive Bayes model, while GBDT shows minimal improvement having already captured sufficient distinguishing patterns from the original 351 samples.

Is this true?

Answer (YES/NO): NO